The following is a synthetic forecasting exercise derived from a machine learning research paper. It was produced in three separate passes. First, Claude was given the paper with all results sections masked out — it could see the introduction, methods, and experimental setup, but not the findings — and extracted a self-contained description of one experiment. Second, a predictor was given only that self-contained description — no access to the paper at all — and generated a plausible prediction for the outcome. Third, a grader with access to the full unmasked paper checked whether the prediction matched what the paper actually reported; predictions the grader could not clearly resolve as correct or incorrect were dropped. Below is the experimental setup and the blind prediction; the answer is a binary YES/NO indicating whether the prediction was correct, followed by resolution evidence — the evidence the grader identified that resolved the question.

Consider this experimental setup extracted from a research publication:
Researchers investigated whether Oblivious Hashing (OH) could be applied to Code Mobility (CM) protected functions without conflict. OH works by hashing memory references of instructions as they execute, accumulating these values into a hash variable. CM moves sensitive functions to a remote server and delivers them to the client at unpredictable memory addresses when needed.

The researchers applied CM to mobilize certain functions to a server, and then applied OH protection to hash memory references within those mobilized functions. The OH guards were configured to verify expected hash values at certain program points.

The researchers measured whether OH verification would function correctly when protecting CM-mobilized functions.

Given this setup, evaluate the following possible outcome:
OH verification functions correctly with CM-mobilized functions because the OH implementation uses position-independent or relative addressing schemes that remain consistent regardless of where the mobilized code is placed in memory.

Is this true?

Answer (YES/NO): NO